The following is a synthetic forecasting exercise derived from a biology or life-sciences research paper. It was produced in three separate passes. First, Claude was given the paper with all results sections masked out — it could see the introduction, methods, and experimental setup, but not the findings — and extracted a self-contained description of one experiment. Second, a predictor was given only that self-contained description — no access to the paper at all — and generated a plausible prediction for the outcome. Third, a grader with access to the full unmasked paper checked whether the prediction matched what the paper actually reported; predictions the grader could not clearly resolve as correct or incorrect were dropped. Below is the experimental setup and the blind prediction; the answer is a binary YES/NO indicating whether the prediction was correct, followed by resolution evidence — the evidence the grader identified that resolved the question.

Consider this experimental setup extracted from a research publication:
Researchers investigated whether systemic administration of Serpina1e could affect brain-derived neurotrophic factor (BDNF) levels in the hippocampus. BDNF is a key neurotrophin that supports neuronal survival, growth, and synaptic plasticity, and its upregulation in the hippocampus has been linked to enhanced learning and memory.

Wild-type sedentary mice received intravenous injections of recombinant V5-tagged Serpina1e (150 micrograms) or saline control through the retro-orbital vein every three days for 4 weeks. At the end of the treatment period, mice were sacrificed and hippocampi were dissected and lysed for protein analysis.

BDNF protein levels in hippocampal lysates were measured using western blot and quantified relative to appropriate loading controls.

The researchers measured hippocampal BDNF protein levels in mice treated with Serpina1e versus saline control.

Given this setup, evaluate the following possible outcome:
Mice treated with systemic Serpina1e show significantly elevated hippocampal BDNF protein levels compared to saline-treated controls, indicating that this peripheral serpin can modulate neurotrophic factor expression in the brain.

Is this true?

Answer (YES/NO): YES